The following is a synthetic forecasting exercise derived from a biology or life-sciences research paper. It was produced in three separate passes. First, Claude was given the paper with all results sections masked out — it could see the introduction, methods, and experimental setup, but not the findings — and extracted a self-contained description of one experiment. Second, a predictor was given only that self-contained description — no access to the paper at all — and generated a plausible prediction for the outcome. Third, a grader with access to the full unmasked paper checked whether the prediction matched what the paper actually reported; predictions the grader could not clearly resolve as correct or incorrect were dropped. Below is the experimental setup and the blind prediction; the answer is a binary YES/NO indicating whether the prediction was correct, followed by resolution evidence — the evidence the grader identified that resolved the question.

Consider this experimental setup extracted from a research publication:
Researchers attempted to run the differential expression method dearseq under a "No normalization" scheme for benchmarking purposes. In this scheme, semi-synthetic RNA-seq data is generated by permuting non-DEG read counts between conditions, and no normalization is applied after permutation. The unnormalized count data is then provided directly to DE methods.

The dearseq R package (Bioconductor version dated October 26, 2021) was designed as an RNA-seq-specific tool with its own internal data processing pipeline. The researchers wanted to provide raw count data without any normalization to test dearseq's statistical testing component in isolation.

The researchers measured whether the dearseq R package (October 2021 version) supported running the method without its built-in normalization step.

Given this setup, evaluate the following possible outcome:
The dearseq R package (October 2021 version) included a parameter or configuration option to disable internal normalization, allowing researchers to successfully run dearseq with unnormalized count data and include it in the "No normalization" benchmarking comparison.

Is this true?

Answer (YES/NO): NO